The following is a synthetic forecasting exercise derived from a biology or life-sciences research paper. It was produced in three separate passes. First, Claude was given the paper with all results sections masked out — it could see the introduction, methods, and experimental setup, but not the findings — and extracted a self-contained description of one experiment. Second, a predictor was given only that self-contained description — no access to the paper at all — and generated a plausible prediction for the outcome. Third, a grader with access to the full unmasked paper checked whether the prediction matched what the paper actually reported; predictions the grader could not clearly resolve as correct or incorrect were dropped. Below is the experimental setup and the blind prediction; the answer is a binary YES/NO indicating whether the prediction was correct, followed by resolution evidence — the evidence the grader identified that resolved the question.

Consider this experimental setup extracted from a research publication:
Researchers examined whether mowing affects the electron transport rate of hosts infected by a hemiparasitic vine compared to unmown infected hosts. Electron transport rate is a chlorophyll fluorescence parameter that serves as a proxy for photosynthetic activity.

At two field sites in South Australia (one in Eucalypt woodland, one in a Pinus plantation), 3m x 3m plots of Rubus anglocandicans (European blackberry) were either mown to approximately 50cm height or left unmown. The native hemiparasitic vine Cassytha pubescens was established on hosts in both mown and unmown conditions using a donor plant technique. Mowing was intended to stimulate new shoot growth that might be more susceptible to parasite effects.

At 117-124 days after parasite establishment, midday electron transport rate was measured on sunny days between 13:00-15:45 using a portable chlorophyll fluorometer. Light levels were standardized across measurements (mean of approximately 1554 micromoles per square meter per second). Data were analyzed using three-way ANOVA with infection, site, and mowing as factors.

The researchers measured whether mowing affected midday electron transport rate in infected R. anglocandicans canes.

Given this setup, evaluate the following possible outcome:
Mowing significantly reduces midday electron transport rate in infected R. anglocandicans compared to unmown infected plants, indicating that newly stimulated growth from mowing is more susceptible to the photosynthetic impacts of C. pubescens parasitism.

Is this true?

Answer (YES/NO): NO